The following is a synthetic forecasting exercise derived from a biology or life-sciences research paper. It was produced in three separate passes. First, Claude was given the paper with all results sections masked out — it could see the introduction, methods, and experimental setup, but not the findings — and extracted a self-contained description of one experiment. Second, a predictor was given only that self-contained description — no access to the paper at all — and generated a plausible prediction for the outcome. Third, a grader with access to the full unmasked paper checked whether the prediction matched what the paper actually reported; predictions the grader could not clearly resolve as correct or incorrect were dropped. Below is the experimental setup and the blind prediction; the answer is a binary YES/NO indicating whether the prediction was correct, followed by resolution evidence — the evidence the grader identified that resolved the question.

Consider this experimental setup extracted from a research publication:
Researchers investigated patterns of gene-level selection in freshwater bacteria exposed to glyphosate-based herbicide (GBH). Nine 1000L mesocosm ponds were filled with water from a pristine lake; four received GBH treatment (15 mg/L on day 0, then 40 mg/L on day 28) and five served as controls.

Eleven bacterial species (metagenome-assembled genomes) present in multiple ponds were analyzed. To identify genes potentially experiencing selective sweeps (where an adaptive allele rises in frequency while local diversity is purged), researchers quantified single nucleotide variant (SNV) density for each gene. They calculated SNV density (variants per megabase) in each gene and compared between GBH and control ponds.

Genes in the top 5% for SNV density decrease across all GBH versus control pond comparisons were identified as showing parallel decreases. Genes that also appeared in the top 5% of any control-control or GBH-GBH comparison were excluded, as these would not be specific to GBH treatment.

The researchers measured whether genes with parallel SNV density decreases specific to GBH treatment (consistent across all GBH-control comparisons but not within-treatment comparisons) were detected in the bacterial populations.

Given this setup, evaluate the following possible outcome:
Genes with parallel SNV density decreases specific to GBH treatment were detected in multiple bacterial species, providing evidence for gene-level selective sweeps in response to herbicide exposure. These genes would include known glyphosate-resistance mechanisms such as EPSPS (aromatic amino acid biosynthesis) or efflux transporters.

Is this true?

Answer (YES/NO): NO